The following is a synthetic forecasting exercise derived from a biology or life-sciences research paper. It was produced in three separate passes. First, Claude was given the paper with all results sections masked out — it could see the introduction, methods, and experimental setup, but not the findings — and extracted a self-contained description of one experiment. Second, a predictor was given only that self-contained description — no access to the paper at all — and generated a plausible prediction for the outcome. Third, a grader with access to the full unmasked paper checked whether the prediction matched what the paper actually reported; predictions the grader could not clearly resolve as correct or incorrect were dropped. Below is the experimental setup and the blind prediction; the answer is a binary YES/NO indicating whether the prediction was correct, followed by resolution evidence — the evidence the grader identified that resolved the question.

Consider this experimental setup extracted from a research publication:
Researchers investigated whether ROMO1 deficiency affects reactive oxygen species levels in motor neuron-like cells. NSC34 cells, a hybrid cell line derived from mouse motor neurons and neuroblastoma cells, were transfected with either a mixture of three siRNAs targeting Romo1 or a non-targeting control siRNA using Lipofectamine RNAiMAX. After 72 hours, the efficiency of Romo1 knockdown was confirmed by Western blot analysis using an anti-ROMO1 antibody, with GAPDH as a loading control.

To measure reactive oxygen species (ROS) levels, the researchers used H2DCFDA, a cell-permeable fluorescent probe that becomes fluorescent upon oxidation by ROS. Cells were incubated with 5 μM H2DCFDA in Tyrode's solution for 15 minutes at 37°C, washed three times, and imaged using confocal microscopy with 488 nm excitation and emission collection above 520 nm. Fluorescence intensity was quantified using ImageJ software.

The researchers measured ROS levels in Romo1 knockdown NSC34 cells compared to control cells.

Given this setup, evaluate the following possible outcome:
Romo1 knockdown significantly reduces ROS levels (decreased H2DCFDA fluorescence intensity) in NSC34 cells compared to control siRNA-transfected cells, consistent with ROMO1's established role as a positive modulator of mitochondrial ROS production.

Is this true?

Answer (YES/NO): NO